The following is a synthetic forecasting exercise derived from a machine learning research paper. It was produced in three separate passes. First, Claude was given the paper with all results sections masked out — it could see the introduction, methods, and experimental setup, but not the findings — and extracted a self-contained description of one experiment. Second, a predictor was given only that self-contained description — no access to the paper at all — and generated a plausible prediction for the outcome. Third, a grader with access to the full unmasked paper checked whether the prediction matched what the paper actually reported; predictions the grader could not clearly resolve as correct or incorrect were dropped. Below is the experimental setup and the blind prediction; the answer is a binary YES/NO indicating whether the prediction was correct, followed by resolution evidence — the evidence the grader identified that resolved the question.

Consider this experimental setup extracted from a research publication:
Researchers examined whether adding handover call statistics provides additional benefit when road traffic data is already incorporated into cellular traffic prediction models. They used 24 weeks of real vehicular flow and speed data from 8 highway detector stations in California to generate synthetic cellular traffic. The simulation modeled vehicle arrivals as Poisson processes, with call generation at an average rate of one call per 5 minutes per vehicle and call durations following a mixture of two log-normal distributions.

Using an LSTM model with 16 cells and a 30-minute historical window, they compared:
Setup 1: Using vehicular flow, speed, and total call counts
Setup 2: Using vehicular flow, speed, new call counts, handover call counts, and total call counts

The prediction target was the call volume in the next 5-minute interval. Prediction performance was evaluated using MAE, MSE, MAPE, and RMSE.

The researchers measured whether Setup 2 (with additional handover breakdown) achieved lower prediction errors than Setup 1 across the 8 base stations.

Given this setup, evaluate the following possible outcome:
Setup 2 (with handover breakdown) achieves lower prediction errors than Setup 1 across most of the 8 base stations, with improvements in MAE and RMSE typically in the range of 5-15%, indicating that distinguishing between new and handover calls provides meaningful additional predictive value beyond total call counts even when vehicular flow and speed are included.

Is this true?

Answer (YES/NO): NO